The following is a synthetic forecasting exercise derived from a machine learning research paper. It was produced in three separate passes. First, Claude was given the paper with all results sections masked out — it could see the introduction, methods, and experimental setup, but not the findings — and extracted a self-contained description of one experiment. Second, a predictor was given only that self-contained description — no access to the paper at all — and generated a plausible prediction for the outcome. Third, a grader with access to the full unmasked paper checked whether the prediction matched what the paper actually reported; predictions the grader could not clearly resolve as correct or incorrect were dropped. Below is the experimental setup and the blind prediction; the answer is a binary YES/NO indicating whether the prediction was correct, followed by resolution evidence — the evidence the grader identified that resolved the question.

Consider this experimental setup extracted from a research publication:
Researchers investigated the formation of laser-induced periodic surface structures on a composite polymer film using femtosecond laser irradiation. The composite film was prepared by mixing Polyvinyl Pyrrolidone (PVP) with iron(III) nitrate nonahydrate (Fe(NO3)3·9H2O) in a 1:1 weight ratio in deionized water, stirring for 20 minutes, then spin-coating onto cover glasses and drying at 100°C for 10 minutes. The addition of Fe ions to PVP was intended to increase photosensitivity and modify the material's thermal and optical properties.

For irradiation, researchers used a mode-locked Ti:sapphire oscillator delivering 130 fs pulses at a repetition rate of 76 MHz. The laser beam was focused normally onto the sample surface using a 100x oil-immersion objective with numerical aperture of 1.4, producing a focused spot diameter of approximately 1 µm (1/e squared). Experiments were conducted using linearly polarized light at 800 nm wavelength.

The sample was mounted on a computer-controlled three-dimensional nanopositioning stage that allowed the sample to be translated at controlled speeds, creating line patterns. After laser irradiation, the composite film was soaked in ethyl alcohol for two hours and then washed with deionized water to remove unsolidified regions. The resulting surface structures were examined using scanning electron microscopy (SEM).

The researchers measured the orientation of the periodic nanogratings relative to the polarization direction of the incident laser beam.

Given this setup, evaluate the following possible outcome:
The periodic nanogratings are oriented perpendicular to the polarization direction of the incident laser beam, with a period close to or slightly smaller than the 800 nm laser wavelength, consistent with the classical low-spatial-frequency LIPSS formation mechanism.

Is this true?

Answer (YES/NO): NO